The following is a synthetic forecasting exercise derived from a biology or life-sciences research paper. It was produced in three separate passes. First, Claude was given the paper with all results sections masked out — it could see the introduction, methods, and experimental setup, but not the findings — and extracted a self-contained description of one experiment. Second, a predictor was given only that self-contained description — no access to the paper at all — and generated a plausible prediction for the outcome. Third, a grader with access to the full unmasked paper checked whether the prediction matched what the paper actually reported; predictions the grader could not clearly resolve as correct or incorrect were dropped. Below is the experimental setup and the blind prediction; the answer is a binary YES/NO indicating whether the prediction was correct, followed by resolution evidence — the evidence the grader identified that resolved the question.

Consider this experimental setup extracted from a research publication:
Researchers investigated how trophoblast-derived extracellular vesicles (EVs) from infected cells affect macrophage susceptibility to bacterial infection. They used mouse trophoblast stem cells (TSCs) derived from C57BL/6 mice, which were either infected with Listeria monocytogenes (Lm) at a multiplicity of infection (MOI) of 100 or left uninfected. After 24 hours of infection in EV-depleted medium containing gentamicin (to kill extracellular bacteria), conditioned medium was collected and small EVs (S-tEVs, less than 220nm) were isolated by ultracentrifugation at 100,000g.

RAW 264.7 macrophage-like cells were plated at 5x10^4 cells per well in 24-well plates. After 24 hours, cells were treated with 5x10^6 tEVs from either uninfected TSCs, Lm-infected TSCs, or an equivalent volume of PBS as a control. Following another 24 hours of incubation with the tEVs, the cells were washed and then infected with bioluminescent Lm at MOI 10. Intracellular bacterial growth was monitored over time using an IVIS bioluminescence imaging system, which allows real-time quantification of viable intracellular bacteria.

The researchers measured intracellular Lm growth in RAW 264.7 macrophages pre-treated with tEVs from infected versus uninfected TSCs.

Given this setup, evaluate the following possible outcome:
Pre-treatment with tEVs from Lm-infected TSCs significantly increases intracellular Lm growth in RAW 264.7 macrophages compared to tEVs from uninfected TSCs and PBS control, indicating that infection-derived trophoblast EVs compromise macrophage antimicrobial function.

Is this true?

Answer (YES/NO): YES